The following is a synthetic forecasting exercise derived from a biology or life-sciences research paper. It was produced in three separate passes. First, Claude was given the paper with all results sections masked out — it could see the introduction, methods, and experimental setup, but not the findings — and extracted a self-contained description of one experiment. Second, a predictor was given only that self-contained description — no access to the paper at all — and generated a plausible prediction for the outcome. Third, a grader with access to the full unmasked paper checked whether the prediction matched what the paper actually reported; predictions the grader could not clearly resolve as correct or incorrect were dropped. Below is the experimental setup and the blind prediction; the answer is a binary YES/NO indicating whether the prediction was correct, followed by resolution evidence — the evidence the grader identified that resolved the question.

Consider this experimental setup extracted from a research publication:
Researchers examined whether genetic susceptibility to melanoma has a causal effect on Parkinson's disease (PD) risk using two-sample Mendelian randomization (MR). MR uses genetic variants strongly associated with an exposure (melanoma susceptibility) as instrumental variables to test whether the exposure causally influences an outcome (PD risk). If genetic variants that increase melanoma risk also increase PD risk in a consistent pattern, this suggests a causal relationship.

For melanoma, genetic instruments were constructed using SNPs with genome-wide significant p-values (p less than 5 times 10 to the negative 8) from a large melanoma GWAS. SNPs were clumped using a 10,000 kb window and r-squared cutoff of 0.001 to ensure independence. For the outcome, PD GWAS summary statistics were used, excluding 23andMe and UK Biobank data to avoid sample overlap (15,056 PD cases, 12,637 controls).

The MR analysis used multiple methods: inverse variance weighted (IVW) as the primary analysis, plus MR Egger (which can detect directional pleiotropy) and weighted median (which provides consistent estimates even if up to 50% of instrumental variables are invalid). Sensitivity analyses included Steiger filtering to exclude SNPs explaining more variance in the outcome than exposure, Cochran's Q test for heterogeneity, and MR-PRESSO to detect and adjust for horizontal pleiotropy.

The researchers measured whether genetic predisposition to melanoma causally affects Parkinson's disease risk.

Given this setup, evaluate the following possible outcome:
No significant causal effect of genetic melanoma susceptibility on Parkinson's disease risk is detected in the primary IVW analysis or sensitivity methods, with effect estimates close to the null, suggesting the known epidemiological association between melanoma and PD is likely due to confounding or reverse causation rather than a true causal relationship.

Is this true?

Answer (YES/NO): NO